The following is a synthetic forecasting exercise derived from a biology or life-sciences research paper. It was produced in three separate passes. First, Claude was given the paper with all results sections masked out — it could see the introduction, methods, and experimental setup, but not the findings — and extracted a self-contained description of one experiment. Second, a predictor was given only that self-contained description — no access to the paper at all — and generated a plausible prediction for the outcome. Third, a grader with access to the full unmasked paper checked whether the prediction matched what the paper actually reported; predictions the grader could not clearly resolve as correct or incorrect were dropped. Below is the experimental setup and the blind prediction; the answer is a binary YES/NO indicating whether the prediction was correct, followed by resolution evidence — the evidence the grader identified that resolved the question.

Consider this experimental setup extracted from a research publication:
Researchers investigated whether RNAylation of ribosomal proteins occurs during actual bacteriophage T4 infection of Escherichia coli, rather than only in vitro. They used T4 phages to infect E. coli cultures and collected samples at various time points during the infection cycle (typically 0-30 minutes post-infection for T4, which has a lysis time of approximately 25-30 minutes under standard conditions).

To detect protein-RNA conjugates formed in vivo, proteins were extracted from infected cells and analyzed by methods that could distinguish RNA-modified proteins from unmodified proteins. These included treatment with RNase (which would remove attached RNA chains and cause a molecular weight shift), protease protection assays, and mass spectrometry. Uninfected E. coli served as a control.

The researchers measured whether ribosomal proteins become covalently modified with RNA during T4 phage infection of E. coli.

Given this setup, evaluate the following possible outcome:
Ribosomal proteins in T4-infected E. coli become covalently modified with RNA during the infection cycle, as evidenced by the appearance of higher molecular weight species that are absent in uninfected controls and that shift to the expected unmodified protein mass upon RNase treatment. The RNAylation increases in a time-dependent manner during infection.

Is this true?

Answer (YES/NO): NO